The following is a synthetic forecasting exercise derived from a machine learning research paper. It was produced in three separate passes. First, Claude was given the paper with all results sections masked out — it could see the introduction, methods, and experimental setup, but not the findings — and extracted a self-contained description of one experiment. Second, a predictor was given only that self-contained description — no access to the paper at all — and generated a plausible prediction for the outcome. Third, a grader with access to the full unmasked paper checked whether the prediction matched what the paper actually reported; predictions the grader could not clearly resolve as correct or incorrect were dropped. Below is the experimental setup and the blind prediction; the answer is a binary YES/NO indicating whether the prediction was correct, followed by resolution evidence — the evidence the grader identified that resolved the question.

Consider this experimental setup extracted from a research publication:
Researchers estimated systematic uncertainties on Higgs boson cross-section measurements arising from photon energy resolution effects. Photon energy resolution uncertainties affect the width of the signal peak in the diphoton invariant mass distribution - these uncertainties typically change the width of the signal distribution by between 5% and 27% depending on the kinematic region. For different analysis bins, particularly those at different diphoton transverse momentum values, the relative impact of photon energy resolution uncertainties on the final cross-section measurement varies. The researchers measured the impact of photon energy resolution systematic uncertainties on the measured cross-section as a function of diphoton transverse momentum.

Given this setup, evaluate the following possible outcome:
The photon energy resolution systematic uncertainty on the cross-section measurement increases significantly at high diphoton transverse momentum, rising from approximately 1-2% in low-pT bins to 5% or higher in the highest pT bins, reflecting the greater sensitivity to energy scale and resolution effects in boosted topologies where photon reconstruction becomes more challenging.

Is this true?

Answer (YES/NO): YES